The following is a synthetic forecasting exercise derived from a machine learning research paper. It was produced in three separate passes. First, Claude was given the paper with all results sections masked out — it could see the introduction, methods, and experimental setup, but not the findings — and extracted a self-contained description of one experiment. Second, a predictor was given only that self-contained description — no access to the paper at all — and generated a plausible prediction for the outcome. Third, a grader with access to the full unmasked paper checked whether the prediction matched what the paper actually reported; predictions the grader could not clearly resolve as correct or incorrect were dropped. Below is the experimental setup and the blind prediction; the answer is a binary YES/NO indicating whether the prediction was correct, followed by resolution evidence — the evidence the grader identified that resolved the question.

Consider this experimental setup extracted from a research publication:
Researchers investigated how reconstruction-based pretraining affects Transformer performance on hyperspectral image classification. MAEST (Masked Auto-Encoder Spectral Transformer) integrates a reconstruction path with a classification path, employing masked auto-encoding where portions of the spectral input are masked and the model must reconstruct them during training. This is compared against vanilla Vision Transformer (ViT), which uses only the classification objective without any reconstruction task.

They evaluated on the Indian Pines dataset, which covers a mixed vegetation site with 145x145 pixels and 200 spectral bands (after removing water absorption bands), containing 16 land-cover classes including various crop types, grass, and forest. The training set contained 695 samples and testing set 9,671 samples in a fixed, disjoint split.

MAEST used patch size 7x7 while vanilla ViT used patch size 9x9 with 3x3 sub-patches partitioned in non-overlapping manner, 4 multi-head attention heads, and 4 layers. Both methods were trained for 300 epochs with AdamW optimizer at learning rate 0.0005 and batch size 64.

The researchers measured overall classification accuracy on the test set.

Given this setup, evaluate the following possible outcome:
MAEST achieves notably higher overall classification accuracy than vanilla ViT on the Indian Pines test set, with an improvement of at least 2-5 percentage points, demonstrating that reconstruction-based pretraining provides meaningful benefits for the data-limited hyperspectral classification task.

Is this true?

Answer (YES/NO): YES